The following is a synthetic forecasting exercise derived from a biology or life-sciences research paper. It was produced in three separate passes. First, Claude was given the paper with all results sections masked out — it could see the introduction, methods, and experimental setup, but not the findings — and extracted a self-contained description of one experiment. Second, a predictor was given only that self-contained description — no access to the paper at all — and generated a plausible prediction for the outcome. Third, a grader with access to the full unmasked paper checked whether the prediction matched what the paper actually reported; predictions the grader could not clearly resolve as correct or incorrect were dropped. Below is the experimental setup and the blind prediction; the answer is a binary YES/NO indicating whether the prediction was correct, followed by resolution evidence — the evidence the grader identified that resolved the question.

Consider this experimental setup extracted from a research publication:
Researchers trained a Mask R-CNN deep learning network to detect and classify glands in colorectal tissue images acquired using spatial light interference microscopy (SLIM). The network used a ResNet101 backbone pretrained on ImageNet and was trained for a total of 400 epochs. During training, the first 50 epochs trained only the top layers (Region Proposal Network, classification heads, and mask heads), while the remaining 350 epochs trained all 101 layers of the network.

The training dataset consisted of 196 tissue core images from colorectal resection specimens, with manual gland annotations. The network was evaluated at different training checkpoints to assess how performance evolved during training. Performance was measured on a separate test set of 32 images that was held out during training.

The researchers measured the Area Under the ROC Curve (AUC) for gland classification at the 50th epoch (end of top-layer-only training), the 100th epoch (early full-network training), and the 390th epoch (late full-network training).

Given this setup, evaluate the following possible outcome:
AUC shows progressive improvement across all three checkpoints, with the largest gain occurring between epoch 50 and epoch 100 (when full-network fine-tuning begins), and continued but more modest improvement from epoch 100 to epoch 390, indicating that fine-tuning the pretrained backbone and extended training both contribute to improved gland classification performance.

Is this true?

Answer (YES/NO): YES